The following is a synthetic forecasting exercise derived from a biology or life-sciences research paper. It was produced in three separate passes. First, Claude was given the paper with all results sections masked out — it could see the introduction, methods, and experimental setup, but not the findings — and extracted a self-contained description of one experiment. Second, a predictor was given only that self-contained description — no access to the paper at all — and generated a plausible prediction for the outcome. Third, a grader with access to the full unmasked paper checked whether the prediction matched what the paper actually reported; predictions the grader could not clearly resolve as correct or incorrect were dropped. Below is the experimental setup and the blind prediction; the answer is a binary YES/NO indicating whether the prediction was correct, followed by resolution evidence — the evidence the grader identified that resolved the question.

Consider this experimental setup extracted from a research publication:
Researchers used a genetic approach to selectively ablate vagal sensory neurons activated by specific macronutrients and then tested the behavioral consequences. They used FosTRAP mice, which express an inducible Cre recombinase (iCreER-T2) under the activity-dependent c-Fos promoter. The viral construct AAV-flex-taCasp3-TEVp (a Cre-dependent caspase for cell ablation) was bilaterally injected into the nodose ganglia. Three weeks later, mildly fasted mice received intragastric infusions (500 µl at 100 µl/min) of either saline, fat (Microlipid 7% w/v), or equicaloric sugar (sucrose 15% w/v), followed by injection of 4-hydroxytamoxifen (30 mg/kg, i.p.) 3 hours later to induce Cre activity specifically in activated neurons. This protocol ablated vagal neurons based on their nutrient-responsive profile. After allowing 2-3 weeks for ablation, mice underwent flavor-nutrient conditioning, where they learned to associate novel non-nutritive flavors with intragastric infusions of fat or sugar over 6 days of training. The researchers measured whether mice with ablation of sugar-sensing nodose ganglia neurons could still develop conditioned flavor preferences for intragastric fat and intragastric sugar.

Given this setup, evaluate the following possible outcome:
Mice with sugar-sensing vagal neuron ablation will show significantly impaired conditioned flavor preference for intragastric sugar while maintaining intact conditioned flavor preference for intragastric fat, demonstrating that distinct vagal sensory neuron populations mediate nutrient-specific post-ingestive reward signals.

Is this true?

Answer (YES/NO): YES